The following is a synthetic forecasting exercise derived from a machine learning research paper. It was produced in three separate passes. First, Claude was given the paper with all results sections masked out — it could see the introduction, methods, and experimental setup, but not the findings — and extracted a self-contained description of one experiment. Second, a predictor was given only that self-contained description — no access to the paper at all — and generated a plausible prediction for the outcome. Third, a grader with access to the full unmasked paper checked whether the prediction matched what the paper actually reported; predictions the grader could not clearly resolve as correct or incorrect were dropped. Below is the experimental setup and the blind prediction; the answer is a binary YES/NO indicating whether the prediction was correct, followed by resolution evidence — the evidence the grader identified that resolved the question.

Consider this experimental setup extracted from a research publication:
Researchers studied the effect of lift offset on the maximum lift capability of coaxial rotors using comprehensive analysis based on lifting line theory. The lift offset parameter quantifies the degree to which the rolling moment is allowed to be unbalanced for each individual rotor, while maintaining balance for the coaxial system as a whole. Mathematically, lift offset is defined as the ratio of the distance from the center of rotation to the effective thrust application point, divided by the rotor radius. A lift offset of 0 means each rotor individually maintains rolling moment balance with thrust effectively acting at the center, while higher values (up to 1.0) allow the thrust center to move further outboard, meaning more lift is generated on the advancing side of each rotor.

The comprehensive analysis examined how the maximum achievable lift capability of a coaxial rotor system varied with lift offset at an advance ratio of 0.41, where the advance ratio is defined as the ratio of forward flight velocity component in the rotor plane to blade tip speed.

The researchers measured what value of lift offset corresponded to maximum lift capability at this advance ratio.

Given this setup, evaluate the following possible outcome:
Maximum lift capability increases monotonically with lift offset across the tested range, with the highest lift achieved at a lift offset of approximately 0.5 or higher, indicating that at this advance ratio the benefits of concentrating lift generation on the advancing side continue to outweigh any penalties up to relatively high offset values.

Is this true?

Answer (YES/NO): YES